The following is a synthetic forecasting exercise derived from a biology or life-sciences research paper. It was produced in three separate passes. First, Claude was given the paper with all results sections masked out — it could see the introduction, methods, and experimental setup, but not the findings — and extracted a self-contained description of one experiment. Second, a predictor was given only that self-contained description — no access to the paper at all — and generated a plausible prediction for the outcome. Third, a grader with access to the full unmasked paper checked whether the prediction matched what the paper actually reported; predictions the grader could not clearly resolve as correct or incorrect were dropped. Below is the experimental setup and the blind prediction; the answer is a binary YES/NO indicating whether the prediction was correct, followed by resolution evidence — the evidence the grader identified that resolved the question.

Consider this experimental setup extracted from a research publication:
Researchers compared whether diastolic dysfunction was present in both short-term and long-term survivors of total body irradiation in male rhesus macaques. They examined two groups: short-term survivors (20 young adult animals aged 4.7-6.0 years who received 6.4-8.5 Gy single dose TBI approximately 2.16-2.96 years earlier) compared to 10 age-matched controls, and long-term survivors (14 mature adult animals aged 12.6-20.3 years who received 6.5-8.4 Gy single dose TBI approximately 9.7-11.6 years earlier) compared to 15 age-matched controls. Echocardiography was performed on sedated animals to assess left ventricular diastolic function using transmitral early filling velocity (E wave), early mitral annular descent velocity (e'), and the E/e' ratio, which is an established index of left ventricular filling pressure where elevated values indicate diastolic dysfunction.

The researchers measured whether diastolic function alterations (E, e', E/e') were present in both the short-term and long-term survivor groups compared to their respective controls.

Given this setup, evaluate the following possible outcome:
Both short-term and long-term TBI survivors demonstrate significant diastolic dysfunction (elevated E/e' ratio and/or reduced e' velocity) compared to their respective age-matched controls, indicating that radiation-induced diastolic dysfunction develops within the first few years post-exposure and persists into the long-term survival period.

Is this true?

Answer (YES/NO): YES